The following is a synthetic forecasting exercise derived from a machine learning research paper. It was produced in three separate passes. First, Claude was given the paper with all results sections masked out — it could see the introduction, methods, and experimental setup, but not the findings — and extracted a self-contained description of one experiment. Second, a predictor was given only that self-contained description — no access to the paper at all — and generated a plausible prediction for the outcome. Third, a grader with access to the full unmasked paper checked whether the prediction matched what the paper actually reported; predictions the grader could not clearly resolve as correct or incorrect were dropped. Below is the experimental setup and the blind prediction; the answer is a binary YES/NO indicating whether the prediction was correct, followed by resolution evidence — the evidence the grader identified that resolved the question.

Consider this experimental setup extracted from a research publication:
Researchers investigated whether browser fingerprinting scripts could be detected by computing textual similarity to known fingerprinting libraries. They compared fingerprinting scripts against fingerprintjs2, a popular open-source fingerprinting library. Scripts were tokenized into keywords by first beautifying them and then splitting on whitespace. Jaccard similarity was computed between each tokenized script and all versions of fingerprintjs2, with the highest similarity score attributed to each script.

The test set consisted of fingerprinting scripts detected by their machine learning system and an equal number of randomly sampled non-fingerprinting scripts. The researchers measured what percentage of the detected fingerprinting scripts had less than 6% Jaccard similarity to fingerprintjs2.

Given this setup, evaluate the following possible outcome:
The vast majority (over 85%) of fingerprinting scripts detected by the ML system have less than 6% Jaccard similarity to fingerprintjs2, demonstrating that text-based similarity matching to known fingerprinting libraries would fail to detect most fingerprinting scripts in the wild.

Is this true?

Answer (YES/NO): NO